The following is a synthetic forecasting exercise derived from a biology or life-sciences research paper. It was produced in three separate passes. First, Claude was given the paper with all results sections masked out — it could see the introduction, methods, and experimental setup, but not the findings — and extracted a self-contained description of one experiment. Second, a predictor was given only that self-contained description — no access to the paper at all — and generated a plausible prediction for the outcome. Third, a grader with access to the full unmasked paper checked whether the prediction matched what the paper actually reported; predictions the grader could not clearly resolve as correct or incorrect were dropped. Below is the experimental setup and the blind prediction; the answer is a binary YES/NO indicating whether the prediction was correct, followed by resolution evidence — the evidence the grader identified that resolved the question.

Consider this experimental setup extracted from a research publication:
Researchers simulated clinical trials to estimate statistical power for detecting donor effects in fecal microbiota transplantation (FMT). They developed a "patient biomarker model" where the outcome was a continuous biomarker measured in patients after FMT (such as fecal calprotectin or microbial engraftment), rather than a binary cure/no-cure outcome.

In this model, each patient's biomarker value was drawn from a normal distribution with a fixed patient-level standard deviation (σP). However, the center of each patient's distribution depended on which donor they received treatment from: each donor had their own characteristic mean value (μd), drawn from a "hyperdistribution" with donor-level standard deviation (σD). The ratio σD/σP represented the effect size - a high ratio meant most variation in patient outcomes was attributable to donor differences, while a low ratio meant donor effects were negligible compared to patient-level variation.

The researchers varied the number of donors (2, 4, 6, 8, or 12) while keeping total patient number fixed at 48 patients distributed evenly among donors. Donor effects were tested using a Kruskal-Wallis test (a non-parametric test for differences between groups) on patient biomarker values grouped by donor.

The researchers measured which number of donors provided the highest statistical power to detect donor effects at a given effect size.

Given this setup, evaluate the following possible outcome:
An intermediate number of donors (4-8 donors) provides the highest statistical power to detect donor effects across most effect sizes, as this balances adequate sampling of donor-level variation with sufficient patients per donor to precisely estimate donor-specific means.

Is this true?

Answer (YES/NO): NO